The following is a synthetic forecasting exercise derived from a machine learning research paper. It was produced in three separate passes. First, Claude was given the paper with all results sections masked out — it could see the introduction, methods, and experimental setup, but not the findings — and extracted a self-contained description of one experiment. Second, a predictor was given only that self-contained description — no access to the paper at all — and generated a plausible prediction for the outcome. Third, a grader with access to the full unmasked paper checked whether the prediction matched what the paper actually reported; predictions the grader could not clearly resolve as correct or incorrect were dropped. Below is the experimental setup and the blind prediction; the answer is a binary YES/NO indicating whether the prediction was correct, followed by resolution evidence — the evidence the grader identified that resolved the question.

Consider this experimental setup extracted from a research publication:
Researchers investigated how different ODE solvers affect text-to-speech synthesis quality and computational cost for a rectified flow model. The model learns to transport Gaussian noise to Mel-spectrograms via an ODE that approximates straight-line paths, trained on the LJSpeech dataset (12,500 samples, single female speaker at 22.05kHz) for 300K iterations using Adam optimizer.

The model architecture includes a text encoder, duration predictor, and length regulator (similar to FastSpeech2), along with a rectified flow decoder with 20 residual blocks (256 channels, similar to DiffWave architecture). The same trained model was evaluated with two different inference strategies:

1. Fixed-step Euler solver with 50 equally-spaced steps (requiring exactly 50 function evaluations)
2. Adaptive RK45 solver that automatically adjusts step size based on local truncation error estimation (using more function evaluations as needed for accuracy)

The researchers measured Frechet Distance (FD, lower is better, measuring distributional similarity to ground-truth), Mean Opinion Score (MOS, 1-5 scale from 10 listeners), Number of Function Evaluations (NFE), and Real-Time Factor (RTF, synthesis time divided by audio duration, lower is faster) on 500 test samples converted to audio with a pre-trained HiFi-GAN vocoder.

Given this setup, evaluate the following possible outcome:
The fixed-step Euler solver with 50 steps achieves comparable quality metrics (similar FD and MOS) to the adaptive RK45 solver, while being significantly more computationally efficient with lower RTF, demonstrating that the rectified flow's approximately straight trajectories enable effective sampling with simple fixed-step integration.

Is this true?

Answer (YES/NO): NO